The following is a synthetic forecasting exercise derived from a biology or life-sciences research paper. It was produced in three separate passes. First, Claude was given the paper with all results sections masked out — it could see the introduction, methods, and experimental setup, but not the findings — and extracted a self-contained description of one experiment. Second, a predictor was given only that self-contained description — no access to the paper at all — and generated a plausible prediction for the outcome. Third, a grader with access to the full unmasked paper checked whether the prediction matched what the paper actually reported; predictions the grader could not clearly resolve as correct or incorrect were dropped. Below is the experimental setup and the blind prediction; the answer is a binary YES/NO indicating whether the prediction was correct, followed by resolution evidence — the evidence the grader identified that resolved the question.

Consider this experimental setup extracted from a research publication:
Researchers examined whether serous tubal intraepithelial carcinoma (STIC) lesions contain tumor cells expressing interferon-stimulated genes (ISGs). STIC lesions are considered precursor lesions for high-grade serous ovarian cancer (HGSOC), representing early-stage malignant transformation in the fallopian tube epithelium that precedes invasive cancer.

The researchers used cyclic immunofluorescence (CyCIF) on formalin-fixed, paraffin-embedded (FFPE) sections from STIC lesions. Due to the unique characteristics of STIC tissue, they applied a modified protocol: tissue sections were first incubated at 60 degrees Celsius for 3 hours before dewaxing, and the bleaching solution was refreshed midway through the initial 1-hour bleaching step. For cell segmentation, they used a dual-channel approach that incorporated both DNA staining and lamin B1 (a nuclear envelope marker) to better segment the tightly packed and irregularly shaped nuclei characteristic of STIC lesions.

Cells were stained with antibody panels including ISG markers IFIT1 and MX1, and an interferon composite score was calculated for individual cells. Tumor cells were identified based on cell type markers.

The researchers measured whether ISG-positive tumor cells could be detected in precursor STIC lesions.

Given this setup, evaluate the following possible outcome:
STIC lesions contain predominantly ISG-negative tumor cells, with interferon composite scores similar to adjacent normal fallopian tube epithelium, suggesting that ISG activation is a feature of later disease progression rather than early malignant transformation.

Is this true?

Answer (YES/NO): NO